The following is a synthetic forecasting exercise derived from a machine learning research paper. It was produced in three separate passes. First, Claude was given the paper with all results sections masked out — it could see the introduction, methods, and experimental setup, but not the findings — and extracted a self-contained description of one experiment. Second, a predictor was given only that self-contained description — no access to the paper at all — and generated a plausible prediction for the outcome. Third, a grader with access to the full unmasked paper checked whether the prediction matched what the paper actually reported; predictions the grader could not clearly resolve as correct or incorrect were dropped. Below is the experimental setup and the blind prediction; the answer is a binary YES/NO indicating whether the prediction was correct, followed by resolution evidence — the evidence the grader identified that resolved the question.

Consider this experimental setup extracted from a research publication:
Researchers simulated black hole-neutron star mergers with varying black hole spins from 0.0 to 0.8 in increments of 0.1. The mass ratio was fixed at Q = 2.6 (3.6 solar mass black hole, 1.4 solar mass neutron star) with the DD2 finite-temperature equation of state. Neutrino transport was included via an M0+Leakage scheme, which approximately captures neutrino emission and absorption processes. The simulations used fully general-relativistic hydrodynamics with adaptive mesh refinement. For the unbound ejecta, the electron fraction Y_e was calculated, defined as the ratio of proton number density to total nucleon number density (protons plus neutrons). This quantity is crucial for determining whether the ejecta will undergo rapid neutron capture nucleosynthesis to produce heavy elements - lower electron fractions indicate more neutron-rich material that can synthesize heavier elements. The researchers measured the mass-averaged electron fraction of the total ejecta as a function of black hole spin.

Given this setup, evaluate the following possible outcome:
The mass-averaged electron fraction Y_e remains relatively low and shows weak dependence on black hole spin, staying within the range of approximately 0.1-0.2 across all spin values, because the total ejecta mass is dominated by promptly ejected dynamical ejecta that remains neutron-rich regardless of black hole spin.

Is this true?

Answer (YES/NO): NO